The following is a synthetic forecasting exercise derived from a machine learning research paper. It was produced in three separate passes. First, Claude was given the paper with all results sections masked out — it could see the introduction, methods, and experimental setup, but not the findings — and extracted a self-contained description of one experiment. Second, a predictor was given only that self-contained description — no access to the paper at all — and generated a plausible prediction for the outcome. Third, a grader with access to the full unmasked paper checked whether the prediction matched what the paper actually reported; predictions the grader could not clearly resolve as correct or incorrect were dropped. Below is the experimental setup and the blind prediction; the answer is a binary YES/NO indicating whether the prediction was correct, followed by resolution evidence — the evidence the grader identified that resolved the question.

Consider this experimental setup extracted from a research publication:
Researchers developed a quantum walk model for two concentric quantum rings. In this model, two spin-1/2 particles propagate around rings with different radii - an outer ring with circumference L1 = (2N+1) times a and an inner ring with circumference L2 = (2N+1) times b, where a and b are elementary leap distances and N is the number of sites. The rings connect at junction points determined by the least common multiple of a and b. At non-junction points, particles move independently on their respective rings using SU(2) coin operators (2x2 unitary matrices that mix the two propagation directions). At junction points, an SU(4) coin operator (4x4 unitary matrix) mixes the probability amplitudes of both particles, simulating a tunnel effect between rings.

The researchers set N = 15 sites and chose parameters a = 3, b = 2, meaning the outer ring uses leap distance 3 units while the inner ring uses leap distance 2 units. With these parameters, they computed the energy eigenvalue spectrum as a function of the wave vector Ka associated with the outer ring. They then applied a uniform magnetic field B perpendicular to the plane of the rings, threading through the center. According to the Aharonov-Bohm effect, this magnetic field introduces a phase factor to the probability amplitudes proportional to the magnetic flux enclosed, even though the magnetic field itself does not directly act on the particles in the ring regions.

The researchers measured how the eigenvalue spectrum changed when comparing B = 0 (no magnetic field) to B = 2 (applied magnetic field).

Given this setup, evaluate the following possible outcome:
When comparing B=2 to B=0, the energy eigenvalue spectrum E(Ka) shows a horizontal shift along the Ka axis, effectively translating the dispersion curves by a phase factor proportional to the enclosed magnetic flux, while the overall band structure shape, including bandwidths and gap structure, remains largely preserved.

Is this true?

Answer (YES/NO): YES